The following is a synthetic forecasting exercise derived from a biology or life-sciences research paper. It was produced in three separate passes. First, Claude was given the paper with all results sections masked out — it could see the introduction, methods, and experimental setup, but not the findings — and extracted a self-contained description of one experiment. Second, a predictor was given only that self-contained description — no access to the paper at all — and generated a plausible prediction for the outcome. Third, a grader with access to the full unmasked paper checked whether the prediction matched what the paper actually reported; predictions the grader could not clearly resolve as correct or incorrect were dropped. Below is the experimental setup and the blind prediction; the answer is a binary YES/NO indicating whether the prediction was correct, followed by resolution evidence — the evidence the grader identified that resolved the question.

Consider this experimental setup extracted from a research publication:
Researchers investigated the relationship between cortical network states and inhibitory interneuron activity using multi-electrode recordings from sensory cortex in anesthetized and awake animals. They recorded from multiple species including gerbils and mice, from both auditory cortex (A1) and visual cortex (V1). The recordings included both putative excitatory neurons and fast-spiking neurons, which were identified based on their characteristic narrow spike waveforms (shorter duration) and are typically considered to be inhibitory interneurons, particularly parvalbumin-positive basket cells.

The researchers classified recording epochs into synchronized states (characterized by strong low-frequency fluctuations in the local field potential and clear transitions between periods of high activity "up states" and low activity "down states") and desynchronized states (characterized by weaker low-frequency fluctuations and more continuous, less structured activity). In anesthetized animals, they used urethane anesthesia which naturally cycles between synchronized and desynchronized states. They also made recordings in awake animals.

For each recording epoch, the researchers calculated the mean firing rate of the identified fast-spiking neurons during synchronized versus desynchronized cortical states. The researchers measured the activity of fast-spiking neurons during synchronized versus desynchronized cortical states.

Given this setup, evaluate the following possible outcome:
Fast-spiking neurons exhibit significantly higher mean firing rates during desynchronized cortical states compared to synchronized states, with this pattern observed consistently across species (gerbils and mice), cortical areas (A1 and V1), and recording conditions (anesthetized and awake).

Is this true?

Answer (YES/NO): YES